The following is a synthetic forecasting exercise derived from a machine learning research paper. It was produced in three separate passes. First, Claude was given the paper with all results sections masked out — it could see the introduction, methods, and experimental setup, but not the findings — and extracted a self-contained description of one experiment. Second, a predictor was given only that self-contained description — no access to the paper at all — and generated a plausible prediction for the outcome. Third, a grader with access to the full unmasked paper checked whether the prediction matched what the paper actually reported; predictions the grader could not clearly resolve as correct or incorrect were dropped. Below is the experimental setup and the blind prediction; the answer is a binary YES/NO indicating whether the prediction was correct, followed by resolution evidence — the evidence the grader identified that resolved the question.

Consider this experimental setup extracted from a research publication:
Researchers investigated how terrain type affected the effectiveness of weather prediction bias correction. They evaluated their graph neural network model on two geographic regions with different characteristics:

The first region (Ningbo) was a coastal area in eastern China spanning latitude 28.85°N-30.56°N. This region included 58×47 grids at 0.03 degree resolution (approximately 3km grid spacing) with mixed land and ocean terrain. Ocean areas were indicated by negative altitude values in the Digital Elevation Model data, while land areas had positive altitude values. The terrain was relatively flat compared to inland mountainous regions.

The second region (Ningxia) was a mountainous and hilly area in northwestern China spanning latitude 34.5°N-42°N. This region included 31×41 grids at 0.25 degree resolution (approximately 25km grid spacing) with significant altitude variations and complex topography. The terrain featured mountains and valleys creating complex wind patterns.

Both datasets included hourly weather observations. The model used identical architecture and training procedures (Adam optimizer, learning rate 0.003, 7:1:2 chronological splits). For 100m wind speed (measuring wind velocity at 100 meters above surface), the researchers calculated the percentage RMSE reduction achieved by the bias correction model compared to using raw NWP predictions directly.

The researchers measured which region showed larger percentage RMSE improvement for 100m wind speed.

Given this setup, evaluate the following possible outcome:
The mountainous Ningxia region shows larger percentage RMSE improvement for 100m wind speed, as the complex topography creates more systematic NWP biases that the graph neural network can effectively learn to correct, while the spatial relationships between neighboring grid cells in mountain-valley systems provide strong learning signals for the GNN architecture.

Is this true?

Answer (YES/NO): NO